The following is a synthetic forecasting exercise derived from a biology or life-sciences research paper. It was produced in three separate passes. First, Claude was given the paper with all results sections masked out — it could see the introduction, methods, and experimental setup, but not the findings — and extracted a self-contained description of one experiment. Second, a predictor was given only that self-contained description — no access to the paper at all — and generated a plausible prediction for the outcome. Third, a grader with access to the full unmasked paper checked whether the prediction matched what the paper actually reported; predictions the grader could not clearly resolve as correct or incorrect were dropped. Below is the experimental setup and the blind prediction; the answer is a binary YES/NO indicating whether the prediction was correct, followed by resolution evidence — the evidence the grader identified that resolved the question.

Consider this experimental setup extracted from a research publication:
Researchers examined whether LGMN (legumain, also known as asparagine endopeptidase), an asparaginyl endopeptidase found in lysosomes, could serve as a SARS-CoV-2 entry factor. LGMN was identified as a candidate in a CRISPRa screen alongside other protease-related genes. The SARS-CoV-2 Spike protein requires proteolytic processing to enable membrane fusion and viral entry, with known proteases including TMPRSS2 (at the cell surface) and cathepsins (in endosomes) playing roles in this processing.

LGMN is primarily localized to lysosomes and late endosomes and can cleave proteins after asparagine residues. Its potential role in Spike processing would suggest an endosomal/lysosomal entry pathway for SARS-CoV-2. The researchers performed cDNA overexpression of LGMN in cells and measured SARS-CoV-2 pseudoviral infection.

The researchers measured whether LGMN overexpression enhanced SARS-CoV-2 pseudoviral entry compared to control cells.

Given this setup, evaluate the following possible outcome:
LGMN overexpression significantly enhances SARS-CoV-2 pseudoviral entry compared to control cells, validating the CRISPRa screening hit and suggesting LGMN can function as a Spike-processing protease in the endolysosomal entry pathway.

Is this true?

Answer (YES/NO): YES